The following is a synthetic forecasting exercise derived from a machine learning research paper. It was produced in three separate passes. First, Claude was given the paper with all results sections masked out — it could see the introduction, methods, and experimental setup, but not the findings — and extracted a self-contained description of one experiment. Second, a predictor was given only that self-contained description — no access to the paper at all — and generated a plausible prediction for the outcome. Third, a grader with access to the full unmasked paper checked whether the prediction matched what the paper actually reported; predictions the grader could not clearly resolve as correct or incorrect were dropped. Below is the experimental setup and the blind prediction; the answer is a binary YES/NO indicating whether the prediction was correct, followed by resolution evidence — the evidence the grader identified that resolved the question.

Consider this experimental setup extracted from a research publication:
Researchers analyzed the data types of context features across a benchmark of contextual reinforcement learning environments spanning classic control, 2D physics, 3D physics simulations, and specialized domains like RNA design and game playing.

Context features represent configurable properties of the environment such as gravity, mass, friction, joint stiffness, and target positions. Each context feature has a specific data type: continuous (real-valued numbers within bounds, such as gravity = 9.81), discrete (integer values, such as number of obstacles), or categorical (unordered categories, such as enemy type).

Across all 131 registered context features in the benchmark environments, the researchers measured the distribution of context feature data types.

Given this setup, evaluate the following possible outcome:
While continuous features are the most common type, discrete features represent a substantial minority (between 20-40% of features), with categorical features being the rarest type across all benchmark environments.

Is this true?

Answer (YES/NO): NO